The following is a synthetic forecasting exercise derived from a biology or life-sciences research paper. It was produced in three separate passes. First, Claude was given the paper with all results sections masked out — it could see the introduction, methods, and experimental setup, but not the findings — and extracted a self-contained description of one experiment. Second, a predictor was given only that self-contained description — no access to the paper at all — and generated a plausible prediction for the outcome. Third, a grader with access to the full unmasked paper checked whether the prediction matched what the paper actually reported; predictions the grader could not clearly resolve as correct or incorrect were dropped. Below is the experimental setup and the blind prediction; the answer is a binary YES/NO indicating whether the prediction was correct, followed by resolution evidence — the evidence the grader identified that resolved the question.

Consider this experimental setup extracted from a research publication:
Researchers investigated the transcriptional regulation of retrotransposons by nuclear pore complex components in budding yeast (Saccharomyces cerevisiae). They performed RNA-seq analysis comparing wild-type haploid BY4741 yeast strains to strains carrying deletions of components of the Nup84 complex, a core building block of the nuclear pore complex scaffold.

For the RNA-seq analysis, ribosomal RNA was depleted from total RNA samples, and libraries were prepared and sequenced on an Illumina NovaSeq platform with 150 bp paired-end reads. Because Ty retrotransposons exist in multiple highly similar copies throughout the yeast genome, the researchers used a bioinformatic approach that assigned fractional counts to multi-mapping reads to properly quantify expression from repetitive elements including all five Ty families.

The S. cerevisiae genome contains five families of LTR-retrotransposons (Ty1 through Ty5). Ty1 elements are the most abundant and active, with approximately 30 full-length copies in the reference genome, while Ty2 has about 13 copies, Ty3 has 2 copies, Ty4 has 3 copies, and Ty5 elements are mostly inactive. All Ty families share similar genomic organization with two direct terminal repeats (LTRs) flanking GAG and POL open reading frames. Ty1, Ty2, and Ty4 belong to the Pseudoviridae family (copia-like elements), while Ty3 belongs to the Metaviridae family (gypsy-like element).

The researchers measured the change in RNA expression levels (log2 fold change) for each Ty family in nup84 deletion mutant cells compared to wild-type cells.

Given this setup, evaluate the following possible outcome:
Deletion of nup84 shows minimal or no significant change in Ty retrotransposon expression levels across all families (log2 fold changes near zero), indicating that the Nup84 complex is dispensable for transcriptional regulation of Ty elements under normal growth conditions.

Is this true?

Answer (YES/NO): NO